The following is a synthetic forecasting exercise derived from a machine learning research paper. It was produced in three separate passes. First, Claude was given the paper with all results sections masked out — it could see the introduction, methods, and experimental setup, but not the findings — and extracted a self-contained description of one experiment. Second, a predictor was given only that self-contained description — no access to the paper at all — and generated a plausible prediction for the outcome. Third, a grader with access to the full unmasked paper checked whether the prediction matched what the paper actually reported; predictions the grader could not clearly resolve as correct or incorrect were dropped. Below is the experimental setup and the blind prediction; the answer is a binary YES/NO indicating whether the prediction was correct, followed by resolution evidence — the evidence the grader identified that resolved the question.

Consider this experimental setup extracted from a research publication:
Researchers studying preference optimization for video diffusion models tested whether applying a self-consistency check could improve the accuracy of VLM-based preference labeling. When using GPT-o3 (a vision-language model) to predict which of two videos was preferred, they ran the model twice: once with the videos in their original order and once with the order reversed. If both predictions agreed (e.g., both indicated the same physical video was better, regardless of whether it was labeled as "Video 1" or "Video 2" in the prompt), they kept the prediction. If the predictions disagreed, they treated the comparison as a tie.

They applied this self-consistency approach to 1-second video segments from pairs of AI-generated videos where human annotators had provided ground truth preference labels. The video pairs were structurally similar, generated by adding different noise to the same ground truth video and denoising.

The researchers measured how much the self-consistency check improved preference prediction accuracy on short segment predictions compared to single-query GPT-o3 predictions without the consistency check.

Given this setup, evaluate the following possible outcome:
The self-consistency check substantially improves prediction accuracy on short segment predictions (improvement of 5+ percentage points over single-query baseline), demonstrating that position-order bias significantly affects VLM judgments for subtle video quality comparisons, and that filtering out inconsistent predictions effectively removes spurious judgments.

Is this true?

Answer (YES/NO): YES